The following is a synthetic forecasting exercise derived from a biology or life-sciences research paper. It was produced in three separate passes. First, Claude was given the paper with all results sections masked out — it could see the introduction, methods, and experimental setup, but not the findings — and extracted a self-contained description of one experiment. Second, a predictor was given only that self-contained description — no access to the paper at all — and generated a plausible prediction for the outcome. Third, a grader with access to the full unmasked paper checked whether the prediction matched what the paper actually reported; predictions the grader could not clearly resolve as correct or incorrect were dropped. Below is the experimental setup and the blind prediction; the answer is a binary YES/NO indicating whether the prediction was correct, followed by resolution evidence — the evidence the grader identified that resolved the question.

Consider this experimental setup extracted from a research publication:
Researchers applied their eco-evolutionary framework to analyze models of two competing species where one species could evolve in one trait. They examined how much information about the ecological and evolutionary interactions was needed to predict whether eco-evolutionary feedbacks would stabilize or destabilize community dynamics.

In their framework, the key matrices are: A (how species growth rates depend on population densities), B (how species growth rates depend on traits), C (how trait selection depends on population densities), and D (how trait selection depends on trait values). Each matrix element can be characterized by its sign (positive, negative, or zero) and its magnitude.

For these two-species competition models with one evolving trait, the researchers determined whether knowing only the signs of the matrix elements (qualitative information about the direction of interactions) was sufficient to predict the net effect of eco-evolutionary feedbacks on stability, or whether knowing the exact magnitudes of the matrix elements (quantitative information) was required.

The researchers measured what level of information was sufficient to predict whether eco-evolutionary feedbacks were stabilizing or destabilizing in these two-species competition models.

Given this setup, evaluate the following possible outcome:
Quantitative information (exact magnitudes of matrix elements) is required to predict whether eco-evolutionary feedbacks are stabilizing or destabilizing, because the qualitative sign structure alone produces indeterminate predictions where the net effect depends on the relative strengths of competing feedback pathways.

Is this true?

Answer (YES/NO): NO